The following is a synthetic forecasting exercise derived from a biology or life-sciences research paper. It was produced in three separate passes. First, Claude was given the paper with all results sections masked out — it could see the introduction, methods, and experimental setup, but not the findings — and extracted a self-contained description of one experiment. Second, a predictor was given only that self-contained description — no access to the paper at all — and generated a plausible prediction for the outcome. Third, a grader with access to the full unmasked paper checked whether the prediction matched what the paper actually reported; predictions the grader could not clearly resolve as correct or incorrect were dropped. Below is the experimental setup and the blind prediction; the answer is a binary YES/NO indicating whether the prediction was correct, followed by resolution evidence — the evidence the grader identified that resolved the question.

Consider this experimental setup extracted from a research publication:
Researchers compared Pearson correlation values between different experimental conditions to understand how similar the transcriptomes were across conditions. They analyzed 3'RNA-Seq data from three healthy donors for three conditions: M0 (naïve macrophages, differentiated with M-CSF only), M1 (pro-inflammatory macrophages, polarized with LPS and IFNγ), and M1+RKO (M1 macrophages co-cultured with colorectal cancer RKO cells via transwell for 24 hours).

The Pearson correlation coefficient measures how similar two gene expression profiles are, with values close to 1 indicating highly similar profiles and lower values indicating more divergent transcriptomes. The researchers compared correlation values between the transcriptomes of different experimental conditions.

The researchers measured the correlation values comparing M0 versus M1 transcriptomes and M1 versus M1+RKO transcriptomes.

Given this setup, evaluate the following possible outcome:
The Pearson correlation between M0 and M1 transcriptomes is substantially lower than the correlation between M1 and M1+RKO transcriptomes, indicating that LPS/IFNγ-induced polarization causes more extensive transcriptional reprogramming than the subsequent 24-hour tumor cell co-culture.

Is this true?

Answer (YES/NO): YES